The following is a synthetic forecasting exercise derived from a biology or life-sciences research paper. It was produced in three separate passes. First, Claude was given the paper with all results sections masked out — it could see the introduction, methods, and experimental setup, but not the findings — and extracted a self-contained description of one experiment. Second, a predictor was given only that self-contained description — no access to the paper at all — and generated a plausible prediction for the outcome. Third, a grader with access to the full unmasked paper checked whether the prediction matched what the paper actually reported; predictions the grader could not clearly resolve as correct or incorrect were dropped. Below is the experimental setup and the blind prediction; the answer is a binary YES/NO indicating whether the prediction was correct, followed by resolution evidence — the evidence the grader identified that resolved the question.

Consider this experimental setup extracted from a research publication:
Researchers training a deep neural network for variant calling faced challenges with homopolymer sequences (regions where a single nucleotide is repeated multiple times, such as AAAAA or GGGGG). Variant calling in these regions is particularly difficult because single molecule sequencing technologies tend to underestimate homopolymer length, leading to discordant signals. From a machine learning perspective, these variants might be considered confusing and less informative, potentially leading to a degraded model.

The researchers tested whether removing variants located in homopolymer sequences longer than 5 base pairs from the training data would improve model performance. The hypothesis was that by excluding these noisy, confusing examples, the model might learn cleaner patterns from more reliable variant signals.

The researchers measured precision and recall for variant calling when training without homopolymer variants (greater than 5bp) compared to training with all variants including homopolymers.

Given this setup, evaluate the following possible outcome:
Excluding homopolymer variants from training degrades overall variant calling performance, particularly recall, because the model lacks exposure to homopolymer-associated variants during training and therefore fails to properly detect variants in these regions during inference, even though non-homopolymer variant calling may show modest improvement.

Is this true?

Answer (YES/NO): NO